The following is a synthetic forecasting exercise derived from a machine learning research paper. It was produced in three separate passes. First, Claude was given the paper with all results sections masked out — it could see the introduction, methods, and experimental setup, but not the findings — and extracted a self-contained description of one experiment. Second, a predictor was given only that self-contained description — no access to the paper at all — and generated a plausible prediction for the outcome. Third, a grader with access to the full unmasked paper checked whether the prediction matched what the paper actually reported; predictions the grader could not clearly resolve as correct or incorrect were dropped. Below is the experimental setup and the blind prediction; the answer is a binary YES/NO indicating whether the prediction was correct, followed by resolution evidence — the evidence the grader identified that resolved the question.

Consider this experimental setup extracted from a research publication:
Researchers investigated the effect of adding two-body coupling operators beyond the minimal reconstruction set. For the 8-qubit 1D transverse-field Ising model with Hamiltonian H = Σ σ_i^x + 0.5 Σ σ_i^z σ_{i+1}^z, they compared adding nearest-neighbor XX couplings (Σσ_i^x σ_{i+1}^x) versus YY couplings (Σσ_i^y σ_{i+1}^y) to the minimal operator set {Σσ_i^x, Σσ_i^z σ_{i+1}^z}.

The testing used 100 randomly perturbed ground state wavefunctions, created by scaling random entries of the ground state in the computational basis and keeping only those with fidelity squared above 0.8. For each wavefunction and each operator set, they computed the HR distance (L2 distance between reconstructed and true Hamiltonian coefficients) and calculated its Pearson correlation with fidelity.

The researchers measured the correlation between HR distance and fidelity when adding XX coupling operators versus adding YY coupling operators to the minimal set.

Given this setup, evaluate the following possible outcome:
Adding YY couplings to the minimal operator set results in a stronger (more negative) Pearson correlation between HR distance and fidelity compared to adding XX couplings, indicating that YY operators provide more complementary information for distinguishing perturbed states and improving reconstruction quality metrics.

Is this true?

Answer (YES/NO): YES